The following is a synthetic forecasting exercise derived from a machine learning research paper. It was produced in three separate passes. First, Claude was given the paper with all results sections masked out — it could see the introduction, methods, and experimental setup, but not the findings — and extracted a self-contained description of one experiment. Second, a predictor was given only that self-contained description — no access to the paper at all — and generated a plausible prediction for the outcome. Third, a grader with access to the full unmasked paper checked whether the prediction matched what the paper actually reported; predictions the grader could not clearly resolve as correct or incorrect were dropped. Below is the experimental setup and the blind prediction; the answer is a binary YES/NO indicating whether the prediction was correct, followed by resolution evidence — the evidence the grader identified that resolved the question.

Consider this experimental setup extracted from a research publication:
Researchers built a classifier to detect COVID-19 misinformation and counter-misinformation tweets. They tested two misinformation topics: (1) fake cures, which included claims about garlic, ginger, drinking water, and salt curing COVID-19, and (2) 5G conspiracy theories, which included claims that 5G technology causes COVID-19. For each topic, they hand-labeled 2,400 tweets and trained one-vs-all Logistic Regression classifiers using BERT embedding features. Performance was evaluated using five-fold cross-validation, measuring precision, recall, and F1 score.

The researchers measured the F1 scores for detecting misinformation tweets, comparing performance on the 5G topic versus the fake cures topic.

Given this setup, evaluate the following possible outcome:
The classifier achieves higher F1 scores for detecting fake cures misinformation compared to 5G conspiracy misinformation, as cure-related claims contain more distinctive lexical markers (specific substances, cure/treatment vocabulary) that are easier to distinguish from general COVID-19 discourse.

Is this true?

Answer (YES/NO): NO